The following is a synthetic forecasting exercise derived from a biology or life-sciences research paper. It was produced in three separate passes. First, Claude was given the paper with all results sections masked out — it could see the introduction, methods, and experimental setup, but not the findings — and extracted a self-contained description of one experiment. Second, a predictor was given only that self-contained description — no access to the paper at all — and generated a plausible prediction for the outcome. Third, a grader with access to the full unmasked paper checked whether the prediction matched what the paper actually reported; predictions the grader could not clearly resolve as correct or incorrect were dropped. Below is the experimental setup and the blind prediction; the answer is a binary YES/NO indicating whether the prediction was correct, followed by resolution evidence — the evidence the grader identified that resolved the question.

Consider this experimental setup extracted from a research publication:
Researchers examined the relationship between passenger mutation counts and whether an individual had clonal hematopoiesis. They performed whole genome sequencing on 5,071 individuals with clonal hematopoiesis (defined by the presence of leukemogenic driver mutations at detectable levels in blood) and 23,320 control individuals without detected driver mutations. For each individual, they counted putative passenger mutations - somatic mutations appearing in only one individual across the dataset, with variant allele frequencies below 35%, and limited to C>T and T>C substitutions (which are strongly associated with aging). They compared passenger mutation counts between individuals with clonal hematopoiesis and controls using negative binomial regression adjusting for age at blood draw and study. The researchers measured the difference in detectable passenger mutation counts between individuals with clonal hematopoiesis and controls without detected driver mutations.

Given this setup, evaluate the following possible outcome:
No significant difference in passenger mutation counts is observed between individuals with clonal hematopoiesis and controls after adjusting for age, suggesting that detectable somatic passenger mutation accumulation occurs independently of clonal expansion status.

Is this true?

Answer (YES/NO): NO